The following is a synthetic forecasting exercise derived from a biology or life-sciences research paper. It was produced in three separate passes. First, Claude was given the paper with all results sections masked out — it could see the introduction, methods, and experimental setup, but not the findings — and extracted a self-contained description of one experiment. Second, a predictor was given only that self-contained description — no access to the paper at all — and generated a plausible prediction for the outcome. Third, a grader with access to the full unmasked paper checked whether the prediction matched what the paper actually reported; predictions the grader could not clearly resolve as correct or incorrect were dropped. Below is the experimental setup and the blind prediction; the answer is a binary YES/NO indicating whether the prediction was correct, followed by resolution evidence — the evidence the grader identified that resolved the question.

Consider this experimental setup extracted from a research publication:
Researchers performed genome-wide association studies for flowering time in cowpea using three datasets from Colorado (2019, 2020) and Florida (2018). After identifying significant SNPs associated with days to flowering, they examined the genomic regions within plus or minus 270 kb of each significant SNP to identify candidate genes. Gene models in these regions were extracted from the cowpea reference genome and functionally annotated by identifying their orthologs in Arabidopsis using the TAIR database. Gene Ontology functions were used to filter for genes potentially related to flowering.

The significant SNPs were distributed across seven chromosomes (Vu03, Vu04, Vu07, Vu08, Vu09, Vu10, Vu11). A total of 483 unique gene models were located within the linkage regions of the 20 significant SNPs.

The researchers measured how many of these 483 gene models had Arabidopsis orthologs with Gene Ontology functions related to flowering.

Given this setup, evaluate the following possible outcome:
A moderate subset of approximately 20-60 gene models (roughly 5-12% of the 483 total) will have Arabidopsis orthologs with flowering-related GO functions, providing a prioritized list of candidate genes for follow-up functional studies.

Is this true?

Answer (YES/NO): NO